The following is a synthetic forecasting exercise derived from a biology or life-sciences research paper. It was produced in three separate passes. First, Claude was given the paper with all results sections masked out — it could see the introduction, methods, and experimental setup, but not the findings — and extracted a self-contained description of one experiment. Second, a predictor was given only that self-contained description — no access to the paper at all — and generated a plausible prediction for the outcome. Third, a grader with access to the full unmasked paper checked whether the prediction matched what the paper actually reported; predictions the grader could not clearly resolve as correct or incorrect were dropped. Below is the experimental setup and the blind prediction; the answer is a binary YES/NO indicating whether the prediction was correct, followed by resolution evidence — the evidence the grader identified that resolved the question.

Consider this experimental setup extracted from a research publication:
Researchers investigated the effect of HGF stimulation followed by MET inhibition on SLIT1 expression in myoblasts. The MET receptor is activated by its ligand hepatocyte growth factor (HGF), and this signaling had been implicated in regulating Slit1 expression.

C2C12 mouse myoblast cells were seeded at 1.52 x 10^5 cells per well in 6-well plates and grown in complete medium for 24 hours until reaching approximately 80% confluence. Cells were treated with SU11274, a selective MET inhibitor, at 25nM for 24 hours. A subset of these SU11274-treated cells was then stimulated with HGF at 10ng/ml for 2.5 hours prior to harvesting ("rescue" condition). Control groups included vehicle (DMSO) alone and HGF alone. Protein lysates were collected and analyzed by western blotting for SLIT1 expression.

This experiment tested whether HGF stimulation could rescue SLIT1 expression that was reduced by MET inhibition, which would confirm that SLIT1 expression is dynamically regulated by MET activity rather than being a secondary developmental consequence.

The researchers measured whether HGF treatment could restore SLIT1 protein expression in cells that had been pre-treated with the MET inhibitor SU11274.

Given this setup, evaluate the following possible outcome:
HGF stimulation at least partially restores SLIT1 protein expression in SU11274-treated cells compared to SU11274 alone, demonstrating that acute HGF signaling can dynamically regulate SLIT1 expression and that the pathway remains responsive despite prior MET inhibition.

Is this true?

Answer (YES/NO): YES